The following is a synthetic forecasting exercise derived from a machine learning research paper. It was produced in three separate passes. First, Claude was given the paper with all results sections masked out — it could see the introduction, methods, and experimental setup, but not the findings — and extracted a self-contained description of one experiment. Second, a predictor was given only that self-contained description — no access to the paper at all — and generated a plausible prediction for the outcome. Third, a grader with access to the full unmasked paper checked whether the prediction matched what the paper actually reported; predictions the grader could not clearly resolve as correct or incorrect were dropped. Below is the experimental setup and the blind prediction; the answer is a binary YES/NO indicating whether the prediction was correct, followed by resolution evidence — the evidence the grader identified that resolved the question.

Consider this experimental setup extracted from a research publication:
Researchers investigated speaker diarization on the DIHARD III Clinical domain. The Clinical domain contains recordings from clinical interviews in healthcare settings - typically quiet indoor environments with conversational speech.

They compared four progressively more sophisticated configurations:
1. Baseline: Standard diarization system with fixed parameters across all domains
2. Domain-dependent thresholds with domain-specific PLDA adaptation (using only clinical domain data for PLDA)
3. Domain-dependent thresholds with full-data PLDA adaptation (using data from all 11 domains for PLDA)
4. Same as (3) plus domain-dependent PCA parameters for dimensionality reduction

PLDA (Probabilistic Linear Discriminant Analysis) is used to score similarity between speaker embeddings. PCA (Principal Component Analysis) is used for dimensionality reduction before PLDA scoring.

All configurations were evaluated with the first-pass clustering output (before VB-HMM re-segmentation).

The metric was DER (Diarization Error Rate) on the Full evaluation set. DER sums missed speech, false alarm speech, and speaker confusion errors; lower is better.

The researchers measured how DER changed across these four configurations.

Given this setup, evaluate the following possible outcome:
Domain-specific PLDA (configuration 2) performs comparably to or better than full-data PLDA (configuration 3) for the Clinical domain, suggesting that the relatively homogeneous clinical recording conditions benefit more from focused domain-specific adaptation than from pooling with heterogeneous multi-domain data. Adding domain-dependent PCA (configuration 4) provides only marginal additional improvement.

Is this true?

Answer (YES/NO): NO